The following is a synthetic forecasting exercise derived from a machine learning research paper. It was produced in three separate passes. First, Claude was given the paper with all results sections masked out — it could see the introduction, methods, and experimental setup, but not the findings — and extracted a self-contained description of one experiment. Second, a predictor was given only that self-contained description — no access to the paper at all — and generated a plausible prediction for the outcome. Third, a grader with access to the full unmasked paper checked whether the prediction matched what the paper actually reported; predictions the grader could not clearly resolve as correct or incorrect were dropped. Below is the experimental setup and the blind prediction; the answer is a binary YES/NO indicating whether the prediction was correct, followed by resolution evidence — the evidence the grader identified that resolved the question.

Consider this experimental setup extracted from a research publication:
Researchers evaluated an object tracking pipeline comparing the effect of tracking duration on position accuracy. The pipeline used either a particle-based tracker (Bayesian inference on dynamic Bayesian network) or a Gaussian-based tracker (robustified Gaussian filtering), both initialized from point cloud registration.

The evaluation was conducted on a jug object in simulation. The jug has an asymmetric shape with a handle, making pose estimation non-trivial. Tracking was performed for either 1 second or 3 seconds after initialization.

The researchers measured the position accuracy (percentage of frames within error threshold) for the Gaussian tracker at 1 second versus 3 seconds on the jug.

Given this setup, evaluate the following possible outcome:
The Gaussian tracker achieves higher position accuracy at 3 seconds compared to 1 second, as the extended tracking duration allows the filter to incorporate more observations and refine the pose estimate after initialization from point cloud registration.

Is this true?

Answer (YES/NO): YES